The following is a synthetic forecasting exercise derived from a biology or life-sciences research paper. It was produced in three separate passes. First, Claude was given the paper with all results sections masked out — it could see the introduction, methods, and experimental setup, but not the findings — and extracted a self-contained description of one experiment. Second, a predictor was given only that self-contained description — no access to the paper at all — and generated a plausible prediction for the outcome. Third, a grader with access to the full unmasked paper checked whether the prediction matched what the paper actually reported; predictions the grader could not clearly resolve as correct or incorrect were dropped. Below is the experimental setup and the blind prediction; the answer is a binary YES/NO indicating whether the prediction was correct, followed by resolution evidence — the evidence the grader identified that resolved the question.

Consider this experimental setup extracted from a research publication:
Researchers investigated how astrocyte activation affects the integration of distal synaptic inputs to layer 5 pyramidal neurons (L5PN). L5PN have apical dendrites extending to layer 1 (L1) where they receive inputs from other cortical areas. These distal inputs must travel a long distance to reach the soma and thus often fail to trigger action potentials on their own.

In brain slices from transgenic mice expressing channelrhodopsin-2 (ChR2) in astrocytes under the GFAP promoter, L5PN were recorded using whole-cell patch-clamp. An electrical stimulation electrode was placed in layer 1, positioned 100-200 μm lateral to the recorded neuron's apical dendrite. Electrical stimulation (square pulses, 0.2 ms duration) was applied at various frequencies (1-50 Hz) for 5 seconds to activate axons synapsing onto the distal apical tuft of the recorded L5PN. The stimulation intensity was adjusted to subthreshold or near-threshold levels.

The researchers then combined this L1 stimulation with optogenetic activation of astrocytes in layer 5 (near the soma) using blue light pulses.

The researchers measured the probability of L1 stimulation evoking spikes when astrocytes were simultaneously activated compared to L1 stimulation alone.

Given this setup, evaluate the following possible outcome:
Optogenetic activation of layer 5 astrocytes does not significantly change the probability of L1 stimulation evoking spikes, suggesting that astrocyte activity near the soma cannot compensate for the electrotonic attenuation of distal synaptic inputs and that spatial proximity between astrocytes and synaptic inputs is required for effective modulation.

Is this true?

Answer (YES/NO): NO